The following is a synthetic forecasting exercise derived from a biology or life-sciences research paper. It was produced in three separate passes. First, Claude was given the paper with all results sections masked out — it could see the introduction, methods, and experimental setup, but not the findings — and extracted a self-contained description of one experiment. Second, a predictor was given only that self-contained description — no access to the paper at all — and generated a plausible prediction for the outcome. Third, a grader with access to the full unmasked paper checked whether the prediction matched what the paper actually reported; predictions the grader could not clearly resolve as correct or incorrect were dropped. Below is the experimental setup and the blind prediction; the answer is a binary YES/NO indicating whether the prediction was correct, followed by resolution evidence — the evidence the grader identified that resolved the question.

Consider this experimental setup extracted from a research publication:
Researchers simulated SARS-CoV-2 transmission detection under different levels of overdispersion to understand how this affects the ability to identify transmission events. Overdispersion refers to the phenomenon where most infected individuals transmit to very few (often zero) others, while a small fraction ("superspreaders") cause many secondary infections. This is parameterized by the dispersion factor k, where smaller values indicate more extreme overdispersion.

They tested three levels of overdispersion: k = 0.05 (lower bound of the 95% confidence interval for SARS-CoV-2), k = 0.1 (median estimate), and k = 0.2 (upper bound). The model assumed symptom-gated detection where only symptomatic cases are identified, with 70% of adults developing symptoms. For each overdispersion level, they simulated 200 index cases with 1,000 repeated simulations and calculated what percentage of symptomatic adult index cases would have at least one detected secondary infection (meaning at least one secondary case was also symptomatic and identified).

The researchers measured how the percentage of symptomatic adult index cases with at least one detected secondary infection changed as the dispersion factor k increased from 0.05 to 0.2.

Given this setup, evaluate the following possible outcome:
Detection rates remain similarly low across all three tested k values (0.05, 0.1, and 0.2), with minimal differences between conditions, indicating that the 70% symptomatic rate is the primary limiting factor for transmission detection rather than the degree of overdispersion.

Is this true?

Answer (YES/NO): NO